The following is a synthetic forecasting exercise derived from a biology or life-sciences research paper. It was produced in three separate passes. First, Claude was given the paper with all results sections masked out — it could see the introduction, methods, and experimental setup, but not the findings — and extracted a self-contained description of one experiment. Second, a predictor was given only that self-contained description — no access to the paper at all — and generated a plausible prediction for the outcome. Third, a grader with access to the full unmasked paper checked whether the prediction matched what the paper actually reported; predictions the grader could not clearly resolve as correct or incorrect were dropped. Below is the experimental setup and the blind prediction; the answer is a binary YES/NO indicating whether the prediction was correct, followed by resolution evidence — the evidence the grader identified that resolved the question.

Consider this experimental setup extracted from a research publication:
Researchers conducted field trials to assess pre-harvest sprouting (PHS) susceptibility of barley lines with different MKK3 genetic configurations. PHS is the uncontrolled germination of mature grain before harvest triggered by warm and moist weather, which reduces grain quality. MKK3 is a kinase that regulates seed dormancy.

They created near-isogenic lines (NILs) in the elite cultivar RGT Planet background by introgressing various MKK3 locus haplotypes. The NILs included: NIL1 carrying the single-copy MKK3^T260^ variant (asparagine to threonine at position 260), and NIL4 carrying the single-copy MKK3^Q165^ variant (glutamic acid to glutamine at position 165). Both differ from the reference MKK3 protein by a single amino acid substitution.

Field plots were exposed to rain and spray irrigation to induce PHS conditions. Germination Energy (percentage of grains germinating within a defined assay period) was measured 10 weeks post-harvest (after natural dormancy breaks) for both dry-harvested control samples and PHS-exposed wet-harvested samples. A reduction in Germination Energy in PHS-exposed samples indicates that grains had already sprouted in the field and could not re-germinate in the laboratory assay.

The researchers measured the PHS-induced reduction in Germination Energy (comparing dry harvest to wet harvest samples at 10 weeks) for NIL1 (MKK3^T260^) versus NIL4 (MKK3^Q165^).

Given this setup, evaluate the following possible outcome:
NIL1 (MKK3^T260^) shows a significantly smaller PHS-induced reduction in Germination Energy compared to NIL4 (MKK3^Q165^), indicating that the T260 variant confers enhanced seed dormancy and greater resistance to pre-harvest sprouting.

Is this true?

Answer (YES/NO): YES